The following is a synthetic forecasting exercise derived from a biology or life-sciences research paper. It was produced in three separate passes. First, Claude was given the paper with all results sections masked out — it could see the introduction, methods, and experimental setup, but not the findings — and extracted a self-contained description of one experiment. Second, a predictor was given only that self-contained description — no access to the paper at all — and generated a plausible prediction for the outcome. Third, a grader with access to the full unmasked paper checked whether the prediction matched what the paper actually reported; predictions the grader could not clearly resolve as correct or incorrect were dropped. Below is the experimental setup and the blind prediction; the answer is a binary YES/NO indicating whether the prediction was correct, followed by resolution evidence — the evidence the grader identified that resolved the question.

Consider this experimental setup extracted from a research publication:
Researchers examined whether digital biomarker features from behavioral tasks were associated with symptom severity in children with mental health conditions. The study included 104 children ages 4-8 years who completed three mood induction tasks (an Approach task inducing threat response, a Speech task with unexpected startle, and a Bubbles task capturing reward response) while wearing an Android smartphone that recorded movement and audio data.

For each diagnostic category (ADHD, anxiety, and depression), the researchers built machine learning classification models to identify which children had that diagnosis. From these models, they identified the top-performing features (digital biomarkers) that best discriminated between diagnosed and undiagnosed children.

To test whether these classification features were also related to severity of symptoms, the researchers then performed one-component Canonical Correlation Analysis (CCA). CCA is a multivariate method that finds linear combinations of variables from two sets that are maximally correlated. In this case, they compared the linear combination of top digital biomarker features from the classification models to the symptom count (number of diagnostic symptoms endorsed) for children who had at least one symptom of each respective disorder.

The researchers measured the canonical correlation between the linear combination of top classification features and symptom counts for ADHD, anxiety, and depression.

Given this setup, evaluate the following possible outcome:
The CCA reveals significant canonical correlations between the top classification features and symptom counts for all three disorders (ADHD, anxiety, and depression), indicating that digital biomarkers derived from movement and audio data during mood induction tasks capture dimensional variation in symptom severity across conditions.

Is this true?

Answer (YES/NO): YES